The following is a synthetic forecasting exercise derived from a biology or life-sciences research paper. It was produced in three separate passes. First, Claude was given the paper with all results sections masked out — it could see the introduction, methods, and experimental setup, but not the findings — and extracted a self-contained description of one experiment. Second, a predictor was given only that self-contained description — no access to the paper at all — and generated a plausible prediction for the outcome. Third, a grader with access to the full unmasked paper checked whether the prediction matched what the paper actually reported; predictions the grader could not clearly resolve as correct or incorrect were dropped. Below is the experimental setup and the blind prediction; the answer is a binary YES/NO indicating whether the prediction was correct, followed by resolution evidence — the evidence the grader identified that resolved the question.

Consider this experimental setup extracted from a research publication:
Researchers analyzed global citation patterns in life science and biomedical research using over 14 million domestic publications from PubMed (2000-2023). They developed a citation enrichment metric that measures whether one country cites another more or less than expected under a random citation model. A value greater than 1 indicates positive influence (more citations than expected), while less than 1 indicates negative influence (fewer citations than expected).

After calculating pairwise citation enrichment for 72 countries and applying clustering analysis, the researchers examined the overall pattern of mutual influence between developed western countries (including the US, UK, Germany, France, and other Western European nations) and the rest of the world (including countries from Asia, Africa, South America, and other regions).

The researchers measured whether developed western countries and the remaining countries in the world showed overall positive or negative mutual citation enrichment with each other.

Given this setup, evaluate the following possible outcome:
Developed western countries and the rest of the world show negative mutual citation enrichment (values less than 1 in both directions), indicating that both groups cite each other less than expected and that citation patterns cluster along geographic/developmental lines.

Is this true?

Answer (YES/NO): YES